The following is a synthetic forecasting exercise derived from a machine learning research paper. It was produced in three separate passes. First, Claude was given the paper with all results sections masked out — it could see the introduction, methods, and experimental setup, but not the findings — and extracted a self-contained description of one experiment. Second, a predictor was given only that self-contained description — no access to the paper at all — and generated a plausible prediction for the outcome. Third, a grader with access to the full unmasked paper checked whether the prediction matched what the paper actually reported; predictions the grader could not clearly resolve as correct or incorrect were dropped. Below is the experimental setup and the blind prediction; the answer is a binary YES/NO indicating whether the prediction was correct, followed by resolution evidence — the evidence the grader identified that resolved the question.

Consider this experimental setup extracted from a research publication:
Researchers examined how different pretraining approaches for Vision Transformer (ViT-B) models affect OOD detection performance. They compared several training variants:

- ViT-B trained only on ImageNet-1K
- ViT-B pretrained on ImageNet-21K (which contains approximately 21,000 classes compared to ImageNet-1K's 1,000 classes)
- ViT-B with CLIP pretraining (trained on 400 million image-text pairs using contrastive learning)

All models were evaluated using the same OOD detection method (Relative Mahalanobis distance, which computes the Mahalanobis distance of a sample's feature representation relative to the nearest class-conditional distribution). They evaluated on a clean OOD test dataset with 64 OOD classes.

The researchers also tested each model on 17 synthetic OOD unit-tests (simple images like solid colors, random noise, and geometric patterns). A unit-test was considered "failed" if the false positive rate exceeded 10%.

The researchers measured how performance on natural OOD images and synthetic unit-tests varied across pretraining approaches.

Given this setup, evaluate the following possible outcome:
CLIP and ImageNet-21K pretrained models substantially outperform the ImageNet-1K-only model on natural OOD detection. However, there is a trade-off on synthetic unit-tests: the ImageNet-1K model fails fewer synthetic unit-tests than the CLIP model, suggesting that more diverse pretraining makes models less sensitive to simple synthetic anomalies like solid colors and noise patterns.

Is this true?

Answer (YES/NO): NO